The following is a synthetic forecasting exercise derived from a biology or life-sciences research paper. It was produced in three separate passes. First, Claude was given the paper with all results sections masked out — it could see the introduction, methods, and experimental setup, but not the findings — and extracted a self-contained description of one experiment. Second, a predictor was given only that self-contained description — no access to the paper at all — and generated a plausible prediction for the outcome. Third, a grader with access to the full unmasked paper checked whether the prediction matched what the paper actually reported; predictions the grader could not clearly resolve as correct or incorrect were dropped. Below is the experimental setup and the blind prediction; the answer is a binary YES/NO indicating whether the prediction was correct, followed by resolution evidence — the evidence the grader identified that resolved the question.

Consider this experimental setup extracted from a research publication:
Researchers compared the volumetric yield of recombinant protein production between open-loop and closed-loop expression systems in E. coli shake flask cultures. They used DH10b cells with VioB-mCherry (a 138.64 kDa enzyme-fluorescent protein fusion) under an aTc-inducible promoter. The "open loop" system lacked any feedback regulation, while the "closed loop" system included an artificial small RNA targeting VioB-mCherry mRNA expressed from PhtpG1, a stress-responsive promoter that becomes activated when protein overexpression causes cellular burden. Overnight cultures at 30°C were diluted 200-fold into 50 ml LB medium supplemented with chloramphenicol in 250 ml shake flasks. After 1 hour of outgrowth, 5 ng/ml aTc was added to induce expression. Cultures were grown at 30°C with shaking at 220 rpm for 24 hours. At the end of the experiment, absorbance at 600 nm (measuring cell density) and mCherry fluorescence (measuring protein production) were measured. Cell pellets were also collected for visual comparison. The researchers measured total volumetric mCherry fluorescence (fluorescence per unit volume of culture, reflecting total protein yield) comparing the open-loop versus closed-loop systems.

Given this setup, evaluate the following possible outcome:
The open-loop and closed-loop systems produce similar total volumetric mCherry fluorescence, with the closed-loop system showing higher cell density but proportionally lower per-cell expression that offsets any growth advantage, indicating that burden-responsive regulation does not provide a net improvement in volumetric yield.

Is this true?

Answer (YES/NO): NO